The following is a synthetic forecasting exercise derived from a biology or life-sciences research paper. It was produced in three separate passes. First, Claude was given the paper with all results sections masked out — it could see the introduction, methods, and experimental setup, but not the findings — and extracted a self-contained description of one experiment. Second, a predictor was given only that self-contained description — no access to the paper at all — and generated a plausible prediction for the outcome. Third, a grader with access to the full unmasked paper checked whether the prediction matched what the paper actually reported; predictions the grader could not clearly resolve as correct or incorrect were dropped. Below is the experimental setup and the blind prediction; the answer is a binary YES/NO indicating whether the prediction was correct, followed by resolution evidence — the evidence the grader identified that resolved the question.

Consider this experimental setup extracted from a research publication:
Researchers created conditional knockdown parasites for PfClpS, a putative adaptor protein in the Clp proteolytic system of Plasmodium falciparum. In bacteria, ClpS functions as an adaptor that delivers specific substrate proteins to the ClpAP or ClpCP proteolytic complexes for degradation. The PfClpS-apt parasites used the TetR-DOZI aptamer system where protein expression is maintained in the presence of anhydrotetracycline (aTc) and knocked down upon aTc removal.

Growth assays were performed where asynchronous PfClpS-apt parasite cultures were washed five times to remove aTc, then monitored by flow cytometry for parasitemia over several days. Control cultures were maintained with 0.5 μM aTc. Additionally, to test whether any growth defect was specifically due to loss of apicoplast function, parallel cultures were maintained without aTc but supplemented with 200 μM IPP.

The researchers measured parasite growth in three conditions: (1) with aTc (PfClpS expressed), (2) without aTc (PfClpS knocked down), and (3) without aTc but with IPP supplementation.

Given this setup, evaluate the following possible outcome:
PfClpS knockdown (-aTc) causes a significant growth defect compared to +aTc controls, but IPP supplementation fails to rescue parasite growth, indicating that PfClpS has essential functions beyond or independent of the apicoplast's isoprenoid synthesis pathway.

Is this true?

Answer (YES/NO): NO